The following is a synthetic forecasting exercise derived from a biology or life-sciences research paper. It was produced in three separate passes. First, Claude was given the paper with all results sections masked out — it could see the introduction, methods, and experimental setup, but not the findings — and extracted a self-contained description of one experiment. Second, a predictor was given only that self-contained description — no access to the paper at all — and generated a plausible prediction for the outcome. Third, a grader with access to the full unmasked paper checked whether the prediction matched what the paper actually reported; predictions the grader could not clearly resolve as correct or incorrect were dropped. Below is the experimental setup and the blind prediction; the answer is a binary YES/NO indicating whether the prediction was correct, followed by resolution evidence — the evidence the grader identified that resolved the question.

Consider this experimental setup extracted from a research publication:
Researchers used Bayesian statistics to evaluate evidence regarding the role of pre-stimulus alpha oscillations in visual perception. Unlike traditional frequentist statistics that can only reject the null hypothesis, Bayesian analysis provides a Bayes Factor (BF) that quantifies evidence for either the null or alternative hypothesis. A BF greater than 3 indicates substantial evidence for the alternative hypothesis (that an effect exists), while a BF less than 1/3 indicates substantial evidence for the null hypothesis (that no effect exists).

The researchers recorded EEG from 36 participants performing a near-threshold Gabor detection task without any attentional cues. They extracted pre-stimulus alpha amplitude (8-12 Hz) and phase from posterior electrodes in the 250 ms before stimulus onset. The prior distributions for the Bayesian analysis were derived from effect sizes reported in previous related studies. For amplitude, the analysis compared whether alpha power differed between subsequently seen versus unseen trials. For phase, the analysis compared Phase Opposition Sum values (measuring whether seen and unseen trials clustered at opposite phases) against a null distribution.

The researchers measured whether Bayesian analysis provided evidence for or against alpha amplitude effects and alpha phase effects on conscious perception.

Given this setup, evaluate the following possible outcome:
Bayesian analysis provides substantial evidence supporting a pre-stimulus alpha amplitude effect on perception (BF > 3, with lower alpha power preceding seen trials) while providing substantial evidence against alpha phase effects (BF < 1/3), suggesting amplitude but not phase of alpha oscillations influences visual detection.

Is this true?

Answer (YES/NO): YES